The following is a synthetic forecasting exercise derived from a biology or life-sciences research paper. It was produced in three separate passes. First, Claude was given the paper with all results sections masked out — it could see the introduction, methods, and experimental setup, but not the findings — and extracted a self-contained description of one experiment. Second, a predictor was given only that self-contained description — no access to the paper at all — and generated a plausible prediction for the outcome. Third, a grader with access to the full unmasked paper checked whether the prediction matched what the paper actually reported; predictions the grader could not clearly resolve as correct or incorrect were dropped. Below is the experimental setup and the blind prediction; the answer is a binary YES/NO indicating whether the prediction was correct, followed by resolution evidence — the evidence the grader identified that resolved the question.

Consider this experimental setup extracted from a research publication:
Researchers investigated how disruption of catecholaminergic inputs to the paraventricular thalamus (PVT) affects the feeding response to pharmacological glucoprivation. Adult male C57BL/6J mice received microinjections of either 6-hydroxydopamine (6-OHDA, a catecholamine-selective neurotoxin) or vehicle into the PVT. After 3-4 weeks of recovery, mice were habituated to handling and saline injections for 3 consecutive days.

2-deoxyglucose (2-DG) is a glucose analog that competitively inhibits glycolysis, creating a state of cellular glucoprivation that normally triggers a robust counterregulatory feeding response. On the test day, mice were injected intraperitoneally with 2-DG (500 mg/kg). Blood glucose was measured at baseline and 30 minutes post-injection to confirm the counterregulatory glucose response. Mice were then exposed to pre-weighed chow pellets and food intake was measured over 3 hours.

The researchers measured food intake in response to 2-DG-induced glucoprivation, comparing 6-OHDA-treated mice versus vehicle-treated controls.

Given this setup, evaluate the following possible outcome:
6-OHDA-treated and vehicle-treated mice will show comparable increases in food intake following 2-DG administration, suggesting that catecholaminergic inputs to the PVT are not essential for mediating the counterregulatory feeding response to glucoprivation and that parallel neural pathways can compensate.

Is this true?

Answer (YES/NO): NO